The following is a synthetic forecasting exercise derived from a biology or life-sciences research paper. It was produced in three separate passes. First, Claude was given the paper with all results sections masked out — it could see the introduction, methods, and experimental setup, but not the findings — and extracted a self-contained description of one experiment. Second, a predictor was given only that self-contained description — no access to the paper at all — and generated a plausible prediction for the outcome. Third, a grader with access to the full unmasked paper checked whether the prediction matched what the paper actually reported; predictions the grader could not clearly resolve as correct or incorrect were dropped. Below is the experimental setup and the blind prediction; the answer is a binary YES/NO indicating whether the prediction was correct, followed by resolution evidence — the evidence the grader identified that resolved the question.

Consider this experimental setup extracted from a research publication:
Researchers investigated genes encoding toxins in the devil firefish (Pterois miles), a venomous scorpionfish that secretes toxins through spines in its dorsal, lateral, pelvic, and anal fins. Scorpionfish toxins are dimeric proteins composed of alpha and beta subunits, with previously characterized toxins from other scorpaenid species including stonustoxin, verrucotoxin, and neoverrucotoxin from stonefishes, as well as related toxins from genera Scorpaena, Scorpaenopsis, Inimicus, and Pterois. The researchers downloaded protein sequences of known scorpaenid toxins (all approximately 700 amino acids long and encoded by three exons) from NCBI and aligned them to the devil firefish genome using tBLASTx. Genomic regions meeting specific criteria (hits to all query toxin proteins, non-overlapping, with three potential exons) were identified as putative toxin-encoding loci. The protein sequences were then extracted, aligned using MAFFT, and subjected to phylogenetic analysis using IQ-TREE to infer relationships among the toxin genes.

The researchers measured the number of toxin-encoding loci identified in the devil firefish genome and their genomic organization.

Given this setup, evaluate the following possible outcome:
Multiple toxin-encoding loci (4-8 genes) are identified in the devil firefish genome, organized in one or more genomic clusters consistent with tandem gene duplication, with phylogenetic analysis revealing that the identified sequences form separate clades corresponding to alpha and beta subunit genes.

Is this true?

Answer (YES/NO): YES